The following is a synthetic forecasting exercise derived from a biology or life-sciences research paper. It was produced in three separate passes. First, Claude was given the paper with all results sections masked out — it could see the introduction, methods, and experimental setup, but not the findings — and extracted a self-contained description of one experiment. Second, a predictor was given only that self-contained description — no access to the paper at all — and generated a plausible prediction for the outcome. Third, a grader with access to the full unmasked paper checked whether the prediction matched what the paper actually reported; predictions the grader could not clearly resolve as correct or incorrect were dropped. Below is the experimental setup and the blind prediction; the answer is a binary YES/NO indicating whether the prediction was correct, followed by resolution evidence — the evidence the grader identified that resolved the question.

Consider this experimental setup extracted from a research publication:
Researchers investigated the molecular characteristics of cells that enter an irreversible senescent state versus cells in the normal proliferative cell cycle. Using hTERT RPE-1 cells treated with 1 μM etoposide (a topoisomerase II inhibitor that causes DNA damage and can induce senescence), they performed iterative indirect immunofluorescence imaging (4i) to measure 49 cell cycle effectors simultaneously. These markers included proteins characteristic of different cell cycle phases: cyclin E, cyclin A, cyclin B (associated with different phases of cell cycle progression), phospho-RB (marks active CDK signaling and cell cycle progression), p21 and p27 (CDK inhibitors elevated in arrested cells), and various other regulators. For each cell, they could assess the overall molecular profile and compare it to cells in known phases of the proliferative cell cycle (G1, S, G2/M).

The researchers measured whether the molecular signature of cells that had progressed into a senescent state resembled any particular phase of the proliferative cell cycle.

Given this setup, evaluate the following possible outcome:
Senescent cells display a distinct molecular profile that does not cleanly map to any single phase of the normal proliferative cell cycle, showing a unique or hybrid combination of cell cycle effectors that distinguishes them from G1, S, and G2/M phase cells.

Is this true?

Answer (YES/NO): NO